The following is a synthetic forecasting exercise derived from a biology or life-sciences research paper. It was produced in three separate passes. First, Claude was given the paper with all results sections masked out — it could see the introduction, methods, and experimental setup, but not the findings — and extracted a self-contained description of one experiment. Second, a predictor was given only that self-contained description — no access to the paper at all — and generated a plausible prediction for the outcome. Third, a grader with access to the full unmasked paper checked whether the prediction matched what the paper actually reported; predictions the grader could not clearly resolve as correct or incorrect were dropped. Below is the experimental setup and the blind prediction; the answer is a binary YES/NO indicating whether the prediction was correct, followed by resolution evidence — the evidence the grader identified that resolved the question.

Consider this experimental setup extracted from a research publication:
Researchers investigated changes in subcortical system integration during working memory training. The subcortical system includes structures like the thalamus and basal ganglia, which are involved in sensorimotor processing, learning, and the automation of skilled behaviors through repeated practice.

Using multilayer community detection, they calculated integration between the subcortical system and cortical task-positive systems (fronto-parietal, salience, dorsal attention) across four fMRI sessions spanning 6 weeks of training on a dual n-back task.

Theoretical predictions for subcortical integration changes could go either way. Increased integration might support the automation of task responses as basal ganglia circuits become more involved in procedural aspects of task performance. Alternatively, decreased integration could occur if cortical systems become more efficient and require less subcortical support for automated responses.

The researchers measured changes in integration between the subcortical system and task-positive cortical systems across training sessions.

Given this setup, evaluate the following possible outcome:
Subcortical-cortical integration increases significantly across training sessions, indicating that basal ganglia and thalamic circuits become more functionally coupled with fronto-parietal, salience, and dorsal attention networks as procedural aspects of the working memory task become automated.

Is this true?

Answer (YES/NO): NO